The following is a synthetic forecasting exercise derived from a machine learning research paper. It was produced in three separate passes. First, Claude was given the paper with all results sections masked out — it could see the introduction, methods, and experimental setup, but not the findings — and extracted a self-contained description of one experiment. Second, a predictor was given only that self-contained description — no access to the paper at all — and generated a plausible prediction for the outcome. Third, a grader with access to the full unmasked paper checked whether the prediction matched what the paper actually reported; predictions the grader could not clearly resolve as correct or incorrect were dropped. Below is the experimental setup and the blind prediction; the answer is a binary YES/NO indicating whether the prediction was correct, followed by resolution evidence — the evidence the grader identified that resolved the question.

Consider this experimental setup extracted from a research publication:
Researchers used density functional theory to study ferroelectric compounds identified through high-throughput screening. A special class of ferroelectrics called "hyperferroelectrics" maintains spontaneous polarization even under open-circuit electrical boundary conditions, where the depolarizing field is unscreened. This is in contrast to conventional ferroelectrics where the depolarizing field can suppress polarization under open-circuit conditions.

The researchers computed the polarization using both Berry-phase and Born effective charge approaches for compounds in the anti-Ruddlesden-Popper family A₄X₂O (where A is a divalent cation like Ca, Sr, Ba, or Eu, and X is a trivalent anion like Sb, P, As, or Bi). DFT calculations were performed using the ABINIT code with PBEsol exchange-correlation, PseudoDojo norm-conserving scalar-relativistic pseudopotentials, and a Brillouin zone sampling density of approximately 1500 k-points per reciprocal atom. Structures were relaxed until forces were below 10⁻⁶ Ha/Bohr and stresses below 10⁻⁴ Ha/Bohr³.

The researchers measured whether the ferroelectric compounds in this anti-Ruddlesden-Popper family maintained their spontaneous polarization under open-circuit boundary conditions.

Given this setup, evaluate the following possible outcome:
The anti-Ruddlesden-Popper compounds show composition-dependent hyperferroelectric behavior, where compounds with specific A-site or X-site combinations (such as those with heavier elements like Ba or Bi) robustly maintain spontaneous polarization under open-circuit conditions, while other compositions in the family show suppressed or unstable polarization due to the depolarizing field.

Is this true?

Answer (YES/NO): NO